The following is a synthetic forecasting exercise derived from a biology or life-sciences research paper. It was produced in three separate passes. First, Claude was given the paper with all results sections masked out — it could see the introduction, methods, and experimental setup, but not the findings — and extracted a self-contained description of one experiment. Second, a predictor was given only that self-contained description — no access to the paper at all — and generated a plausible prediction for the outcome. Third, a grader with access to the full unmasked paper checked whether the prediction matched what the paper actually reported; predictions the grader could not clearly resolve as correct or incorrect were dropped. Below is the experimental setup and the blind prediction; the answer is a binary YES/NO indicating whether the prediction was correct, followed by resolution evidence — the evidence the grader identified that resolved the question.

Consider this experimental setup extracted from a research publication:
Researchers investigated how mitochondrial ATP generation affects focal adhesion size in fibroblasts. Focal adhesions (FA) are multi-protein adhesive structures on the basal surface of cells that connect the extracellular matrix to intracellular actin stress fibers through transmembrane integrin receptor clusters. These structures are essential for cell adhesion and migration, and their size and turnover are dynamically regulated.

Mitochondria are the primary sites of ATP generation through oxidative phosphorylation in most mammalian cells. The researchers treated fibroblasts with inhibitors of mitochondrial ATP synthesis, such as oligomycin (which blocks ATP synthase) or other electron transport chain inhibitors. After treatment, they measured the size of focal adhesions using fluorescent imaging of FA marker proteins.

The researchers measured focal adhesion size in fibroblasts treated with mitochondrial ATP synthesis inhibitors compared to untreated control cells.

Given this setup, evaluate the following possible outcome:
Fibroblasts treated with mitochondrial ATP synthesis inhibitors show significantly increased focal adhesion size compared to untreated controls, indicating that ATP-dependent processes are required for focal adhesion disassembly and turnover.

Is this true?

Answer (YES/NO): NO